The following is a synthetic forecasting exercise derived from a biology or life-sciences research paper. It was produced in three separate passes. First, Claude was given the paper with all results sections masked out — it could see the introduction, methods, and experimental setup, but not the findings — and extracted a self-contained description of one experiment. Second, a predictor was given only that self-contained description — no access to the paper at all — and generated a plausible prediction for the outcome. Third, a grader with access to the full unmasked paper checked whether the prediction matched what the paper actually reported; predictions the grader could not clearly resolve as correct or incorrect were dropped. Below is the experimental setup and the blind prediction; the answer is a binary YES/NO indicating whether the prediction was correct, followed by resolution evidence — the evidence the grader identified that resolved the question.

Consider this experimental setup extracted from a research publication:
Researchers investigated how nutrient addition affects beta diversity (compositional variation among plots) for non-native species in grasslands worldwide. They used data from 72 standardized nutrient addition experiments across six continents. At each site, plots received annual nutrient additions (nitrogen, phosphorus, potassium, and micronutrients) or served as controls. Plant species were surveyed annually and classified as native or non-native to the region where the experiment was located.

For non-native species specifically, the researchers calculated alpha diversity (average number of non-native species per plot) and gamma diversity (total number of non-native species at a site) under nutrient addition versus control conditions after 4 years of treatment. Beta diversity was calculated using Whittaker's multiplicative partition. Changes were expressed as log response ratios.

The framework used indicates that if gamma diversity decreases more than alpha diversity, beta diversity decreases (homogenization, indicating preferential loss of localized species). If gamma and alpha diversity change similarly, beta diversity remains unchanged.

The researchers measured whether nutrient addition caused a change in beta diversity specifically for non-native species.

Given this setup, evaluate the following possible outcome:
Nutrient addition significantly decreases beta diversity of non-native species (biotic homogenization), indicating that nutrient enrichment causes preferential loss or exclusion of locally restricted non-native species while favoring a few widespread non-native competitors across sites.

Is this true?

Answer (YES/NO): NO